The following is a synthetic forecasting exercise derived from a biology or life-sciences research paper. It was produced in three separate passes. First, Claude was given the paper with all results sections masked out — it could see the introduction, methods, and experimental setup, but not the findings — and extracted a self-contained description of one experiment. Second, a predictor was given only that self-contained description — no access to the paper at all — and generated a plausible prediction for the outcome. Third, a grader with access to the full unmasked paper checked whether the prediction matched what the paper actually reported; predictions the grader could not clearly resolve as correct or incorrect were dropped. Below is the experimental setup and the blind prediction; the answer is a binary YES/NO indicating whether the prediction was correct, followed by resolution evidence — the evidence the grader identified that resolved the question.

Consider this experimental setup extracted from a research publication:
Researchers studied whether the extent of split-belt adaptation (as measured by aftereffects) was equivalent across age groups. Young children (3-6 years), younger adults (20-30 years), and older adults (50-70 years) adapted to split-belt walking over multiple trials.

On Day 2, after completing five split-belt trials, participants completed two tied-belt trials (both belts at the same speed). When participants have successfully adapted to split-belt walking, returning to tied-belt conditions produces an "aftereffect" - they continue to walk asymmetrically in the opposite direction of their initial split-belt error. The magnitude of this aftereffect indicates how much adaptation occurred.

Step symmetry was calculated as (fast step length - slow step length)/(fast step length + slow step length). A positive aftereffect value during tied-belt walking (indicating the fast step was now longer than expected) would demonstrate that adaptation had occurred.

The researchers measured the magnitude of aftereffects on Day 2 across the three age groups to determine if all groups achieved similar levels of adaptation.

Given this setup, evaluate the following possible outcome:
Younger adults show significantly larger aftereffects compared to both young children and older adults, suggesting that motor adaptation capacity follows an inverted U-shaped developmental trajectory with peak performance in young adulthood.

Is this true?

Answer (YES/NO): NO